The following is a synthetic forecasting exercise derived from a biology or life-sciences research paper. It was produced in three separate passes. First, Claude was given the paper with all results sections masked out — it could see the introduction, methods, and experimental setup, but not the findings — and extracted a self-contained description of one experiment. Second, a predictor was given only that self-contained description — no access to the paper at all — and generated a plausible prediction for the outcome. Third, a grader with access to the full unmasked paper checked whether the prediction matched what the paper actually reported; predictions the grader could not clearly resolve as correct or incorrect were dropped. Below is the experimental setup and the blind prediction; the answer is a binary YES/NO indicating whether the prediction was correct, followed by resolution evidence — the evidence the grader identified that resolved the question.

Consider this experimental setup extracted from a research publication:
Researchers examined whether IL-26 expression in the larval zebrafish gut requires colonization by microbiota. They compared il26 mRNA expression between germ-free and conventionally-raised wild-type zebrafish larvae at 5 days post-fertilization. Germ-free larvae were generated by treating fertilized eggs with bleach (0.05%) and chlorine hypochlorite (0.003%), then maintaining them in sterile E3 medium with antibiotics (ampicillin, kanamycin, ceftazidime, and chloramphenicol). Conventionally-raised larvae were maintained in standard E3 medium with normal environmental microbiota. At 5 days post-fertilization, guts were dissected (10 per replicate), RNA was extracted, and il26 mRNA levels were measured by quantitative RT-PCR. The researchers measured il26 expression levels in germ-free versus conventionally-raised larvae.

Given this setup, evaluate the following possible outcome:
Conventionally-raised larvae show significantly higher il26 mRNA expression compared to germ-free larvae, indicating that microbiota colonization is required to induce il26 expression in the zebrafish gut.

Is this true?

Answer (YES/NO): YES